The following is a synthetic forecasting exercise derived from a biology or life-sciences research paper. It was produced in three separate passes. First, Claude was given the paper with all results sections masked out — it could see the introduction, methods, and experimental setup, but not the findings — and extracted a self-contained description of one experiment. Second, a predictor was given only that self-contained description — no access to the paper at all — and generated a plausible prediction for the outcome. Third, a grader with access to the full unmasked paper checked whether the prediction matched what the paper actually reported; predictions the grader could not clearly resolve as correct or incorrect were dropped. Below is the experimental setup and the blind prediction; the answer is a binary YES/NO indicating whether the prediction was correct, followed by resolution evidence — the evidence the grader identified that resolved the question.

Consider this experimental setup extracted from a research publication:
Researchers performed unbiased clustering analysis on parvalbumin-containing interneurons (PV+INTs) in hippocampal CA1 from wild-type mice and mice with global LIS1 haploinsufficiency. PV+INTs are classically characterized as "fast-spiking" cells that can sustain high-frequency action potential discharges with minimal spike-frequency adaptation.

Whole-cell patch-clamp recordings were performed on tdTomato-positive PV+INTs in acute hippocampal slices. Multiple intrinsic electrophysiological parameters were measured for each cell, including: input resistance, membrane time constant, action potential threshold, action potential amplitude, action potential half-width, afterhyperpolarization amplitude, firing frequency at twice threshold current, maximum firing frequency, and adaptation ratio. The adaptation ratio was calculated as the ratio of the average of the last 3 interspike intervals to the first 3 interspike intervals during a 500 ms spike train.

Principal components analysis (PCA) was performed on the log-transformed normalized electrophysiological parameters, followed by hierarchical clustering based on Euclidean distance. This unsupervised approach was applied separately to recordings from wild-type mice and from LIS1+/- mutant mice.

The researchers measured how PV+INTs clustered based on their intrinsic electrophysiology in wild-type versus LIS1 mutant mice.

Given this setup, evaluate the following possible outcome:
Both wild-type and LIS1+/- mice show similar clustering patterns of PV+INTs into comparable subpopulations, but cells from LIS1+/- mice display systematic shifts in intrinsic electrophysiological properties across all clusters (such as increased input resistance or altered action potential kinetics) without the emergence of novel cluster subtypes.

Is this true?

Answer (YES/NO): NO